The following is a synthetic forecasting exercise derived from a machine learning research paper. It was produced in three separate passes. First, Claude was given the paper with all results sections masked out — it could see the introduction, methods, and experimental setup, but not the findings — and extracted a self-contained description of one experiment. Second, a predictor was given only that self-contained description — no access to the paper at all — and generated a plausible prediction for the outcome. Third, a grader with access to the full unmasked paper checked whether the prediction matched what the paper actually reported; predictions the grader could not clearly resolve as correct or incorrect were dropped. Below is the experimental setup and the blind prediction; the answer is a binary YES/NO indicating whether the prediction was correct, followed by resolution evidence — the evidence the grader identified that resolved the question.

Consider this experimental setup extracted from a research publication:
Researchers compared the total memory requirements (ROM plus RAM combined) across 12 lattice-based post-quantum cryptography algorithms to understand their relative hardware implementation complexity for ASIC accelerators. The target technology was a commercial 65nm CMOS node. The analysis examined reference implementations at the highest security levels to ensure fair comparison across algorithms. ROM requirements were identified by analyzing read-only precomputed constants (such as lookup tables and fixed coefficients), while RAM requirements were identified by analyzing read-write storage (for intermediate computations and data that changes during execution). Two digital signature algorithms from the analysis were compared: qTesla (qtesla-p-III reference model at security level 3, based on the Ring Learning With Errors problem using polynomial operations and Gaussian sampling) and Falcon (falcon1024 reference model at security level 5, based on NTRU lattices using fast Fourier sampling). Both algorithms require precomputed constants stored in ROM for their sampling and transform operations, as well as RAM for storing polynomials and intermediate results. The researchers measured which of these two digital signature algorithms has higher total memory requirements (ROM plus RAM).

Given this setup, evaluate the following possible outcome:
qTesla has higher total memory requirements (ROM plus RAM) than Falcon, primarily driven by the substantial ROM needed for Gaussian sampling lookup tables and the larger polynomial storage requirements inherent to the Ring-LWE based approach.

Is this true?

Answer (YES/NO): YES